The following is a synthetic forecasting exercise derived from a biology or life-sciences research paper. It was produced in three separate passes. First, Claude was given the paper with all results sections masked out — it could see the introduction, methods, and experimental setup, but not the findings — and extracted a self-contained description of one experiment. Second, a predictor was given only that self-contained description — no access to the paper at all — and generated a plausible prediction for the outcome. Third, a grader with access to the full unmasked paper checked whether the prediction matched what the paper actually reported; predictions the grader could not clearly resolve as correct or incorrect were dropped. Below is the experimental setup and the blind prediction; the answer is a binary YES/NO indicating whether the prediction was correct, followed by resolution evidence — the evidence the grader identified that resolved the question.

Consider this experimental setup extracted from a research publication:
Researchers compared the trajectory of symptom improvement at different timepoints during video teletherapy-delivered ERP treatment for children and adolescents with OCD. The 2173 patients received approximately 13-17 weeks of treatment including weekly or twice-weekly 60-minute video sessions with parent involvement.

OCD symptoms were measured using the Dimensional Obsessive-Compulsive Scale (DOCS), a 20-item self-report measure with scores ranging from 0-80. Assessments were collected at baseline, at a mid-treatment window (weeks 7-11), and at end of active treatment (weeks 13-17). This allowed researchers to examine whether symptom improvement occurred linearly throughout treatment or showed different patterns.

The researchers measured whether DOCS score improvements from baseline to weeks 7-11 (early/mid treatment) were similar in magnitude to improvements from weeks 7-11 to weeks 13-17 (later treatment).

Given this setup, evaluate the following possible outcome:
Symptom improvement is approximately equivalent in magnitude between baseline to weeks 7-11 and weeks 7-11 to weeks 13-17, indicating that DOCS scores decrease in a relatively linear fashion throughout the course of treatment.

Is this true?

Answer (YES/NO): NO